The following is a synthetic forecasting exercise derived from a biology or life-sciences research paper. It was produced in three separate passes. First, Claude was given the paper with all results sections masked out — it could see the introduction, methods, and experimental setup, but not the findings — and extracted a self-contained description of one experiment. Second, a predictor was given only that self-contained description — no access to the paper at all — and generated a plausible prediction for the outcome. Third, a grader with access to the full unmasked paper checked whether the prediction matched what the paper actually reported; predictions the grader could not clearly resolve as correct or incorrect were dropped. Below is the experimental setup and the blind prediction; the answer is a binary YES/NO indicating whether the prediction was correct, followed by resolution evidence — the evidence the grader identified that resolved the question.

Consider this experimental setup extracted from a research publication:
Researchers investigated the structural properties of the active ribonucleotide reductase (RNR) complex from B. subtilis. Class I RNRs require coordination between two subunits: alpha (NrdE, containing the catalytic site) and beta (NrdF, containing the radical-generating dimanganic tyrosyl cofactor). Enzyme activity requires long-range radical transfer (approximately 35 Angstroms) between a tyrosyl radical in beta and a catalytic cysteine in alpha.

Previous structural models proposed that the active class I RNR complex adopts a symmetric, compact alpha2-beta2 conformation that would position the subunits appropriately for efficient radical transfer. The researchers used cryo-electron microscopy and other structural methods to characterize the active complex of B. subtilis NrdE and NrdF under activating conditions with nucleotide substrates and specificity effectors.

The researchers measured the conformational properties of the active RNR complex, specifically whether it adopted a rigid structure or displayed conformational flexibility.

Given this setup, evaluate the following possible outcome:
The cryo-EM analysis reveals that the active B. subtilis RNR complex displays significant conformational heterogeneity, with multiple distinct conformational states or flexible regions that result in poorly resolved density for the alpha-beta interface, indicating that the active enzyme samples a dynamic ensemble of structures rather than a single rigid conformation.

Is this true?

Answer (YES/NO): NO